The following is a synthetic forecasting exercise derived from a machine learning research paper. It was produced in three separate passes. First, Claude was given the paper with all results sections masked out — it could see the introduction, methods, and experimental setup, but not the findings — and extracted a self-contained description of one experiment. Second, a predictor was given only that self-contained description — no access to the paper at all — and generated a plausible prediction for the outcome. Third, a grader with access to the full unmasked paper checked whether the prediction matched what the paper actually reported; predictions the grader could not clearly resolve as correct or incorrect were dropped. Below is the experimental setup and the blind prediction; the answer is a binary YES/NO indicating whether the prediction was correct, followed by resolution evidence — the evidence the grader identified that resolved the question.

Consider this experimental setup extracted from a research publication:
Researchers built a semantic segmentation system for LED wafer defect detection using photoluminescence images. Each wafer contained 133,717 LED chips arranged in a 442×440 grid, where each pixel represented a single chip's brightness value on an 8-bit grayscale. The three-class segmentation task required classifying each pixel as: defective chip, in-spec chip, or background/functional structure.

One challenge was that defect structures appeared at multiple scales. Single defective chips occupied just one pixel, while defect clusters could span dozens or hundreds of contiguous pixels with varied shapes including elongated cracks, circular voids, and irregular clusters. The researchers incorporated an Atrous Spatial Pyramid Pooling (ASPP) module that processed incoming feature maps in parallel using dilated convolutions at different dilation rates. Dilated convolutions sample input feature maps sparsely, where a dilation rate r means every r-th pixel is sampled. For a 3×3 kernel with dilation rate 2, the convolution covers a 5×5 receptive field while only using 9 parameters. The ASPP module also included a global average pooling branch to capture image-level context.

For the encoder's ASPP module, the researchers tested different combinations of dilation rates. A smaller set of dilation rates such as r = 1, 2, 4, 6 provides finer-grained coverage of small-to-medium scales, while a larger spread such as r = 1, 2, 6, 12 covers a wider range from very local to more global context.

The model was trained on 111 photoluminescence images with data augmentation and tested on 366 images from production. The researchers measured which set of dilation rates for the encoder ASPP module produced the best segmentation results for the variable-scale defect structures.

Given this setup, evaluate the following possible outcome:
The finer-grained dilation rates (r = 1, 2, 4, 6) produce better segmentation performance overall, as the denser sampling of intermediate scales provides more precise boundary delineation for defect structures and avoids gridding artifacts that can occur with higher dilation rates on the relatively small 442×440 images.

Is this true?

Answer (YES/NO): NO